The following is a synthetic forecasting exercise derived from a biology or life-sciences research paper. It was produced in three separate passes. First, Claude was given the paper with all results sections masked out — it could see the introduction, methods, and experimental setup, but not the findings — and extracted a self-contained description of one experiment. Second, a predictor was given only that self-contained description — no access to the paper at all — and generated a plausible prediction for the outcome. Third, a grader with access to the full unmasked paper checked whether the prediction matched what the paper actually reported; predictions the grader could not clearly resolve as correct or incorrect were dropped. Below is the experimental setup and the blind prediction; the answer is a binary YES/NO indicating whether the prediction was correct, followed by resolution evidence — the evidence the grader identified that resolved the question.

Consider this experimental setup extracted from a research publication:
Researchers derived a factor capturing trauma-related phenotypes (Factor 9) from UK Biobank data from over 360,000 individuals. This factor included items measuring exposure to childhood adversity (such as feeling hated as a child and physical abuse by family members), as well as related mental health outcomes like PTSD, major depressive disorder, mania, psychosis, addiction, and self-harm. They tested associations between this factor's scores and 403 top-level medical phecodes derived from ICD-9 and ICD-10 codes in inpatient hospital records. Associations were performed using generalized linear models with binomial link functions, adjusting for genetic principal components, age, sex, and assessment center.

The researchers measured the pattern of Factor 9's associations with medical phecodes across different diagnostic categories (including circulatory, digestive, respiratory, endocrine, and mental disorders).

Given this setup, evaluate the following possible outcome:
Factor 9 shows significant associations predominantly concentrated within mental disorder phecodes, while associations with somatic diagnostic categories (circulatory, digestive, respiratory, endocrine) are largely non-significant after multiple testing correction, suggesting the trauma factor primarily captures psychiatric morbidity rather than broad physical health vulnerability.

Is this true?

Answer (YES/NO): NO